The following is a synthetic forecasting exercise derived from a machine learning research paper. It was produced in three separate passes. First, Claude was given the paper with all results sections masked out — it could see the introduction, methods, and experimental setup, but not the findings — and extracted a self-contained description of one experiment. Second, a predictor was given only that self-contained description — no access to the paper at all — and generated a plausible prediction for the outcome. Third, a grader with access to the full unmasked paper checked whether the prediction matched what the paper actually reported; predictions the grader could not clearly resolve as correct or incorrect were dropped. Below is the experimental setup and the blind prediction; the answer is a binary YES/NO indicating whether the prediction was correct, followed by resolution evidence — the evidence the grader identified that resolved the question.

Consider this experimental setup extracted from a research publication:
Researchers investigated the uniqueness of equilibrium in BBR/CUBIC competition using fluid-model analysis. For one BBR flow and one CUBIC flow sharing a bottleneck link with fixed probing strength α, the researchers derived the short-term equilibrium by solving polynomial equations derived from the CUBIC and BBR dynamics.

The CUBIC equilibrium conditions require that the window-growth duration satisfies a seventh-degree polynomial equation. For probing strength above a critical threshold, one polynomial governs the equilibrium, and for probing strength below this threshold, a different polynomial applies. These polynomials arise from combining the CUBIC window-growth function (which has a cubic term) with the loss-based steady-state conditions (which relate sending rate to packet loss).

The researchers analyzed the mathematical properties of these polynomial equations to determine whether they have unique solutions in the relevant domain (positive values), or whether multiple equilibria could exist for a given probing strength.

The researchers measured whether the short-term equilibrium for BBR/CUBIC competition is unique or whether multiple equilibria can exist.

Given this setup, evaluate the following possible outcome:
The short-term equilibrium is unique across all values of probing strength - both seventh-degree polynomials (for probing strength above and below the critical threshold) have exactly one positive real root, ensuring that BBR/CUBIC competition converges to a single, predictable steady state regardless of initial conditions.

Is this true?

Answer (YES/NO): YES